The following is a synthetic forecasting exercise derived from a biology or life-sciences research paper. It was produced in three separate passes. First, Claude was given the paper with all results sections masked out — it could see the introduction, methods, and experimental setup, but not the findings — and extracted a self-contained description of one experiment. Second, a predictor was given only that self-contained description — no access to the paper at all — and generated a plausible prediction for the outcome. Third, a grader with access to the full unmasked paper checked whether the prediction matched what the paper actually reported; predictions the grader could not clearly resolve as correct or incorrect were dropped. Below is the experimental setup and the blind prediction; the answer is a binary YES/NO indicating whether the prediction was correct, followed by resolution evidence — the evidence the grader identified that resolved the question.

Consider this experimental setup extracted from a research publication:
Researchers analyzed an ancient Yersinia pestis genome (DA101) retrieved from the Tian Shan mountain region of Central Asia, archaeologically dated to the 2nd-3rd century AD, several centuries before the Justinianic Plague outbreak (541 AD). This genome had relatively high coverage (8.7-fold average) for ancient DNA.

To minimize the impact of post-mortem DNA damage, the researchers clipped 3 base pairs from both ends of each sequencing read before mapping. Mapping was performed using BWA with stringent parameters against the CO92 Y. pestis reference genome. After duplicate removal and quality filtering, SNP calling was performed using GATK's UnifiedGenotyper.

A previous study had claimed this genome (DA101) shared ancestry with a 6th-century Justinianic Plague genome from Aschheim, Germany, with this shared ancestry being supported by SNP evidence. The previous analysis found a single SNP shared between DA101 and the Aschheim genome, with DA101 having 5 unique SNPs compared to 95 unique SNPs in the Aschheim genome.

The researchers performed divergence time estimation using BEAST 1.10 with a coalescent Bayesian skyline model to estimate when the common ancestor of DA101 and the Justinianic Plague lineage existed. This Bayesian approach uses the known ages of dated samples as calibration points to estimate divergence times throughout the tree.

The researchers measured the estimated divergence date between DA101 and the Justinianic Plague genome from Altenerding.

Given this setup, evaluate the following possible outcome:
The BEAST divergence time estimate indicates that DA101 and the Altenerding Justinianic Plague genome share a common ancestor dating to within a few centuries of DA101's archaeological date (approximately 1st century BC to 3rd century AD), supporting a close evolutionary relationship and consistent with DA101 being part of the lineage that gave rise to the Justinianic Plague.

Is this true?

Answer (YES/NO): NO